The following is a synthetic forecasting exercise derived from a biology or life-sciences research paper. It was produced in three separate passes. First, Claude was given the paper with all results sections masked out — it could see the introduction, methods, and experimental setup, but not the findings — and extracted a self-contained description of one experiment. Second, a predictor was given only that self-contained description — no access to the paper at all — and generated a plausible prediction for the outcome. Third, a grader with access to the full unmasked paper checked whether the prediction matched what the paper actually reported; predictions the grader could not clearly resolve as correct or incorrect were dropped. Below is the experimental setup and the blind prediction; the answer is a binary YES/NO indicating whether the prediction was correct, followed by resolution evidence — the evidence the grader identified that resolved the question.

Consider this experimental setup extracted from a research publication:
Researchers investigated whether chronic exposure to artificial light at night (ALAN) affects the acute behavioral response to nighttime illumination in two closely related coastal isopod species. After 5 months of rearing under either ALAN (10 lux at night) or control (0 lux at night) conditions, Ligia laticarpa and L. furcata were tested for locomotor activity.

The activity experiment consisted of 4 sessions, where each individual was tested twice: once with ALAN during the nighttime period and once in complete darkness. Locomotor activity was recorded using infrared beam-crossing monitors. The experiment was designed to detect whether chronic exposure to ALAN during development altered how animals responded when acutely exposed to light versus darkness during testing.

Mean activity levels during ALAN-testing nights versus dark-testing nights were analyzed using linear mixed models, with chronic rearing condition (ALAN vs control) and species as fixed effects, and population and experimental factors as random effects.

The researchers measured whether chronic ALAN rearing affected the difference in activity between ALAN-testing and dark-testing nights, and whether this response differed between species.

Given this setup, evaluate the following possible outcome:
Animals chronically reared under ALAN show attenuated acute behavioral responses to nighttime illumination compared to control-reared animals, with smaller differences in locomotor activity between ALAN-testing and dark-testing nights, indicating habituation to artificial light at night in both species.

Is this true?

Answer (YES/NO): NO